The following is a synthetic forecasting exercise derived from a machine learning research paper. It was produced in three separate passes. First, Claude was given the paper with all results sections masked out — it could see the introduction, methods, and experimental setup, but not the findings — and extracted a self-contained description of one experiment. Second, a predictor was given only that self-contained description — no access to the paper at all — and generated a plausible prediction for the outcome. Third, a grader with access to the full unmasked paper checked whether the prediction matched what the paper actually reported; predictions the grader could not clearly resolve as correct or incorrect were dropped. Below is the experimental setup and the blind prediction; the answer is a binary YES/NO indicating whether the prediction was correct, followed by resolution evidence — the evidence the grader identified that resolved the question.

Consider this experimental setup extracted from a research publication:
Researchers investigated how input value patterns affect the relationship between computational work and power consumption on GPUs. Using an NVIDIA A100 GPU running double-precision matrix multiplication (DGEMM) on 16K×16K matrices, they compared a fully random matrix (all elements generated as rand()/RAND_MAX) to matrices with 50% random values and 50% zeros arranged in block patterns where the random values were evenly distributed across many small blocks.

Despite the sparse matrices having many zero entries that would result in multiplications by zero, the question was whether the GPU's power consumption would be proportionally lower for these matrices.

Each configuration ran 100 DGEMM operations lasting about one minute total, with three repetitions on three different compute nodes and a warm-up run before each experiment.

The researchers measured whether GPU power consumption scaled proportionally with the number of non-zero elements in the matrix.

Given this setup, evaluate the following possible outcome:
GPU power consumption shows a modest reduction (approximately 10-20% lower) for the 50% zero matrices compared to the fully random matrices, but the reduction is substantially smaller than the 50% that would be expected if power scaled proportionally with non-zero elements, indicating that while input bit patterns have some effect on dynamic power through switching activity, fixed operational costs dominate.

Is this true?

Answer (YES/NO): NO